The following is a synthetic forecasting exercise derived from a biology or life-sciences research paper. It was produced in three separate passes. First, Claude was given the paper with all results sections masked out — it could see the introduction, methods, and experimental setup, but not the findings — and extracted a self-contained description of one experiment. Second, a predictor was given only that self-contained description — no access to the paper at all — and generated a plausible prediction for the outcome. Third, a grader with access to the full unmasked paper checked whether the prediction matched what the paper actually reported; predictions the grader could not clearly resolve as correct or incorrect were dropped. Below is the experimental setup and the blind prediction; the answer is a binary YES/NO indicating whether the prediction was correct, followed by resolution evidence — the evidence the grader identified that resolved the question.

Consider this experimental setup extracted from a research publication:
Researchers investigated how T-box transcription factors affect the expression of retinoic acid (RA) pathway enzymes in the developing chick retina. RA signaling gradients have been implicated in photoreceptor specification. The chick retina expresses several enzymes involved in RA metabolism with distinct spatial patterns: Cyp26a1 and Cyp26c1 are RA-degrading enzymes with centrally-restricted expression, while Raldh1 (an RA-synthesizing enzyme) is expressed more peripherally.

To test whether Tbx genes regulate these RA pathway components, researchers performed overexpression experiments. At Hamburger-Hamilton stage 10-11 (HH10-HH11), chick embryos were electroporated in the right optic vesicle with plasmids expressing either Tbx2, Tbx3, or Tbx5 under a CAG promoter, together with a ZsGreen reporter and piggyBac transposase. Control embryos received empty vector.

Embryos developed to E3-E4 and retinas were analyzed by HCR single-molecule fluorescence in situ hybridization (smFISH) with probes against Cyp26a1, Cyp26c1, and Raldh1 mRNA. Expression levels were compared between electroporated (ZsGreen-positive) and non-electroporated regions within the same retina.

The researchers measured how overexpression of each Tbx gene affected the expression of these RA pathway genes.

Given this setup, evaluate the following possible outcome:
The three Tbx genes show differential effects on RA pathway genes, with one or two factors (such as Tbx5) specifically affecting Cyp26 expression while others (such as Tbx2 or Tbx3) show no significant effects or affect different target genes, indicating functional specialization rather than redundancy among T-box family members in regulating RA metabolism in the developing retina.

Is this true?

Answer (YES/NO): NO